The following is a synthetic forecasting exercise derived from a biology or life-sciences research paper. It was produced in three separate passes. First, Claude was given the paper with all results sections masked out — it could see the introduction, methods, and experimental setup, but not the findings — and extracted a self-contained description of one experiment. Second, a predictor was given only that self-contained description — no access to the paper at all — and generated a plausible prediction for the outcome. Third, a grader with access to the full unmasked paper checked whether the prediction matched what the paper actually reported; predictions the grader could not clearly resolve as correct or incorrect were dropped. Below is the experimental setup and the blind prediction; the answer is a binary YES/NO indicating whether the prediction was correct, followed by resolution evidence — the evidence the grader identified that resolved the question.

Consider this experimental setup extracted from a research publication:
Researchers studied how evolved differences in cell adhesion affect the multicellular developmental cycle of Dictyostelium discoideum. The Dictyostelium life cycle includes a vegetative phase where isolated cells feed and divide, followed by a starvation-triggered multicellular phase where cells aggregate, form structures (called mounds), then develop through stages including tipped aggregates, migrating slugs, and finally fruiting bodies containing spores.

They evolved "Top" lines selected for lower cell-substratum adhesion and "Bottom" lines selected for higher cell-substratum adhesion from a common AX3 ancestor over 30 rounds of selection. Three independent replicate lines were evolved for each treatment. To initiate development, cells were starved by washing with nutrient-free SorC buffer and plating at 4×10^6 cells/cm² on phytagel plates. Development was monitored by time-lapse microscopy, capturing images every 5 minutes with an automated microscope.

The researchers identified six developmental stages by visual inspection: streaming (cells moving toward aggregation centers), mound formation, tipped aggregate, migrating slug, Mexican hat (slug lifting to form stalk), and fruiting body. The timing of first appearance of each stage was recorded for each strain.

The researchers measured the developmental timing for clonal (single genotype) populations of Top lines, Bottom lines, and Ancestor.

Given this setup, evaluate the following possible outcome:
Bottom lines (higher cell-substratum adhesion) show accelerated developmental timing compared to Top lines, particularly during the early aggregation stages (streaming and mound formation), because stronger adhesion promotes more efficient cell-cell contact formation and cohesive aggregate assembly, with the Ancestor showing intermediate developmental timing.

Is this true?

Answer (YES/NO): NO